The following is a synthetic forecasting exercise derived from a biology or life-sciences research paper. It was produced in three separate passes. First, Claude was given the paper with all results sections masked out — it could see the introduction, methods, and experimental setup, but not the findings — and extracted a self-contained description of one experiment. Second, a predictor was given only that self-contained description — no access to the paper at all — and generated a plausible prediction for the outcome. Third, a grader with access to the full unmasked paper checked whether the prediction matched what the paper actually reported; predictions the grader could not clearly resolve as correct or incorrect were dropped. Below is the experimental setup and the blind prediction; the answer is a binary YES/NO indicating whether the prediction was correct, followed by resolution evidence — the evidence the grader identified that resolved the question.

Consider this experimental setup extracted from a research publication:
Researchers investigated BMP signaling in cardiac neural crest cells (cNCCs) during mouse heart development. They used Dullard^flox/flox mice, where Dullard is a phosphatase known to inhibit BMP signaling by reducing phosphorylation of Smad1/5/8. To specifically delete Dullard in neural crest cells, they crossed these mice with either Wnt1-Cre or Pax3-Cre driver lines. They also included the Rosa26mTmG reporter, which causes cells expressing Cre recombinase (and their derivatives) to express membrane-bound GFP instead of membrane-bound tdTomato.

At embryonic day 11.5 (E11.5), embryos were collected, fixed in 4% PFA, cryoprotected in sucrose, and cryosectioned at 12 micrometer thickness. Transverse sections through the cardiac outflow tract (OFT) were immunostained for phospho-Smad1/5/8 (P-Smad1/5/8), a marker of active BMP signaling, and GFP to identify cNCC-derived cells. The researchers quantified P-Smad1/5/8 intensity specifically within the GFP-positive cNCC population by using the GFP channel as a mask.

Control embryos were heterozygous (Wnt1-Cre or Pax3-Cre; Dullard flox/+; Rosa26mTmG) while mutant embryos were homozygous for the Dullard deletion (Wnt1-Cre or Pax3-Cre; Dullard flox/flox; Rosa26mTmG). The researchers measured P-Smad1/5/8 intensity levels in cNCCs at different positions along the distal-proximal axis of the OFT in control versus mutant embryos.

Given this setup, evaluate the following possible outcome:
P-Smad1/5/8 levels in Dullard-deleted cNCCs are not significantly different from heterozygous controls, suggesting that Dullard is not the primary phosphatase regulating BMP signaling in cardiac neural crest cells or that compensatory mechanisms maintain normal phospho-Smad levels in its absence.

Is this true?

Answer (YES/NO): NO